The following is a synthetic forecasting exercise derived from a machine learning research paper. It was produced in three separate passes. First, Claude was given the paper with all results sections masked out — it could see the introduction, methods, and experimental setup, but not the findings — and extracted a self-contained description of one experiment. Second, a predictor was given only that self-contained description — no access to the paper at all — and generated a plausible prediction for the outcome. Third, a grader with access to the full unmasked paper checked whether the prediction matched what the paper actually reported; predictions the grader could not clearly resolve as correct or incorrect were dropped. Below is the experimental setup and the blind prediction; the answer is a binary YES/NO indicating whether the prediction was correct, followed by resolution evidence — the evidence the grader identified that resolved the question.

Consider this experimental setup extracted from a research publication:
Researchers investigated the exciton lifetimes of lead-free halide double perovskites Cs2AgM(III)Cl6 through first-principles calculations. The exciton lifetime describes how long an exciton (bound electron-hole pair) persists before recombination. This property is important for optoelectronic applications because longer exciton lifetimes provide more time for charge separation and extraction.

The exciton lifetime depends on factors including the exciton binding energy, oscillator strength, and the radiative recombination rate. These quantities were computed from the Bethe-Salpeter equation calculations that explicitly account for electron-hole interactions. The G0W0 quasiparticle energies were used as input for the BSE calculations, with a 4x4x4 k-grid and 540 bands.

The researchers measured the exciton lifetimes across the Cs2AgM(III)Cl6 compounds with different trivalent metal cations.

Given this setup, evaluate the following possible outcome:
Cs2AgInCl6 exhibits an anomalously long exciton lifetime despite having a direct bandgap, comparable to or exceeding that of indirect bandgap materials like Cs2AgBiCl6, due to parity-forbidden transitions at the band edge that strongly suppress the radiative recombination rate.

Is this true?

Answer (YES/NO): NO